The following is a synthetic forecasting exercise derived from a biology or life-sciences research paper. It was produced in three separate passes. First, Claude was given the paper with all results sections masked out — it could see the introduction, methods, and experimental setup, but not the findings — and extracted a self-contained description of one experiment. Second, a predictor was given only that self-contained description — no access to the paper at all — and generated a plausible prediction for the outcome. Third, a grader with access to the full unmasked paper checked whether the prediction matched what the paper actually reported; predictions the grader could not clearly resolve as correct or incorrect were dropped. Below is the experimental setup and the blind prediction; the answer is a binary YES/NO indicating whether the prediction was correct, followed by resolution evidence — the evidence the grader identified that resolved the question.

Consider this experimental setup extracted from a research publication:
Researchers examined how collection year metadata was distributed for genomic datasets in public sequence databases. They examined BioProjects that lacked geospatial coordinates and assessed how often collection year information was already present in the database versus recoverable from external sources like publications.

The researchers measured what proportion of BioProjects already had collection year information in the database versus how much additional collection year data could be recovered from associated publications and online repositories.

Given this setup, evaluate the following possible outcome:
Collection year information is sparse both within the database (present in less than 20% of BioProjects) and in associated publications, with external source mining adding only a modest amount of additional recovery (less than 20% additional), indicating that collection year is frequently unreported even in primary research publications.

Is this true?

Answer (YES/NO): NO